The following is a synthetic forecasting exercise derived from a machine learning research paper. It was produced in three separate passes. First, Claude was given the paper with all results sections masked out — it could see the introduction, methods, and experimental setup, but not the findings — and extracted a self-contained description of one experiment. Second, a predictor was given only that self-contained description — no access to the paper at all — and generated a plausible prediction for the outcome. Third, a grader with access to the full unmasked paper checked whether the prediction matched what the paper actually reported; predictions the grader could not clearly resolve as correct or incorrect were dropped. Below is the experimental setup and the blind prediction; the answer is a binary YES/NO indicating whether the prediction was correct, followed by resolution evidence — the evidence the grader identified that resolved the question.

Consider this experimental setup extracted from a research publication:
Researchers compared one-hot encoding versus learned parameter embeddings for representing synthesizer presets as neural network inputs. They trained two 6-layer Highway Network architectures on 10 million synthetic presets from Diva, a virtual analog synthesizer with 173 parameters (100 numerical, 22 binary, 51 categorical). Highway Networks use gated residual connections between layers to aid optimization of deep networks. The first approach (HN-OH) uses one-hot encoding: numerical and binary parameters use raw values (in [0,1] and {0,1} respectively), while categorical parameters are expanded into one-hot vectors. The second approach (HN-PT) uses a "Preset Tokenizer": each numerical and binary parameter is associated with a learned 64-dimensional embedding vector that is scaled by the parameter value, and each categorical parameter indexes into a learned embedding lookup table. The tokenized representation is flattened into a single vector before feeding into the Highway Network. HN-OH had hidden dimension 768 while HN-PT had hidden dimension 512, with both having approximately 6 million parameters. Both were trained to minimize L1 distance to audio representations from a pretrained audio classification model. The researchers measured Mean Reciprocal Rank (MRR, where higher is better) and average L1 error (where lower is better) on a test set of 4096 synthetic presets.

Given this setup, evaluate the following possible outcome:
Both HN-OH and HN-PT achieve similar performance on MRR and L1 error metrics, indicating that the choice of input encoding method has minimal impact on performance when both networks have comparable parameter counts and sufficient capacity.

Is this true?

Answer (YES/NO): NO